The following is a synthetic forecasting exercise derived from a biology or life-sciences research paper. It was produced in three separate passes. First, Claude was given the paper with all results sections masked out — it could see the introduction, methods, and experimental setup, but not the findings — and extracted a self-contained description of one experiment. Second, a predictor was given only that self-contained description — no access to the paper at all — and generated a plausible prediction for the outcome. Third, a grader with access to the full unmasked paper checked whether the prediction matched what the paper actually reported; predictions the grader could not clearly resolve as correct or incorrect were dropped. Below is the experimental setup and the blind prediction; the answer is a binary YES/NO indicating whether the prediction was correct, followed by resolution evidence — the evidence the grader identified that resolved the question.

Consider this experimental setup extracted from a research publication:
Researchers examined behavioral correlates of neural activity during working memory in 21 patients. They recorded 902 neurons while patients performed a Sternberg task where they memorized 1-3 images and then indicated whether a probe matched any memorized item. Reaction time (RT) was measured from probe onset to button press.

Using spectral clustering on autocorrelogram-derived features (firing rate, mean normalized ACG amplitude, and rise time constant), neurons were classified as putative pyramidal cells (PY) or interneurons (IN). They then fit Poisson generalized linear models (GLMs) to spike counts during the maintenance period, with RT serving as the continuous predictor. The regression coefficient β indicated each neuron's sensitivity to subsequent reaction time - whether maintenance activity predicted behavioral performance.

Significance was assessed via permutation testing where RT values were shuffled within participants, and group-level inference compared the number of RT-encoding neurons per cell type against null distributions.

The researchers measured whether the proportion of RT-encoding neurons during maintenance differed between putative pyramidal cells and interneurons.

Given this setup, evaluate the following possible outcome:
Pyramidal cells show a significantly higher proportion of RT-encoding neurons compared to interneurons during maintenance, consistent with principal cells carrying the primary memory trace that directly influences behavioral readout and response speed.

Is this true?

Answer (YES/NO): NO